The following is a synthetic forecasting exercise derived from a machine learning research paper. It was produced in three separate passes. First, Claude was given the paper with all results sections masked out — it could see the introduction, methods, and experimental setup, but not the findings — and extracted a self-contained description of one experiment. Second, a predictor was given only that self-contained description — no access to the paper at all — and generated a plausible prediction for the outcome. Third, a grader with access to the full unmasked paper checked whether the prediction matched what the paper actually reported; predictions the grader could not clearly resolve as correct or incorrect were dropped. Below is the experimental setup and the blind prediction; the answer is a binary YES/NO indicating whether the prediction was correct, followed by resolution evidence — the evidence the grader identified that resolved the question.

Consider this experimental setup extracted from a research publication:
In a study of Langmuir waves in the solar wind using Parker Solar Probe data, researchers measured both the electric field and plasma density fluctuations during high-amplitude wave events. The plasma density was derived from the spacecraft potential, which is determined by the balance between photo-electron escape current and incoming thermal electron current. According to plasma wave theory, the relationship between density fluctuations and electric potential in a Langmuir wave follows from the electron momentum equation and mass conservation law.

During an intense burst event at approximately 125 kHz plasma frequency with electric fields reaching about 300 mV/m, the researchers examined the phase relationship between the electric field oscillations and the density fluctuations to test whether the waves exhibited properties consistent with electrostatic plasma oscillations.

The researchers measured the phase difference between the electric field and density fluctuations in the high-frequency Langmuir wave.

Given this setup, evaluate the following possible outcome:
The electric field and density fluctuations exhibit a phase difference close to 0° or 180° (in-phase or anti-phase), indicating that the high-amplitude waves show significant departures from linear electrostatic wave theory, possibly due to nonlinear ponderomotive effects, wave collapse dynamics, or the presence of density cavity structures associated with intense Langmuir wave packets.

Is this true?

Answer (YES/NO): NO